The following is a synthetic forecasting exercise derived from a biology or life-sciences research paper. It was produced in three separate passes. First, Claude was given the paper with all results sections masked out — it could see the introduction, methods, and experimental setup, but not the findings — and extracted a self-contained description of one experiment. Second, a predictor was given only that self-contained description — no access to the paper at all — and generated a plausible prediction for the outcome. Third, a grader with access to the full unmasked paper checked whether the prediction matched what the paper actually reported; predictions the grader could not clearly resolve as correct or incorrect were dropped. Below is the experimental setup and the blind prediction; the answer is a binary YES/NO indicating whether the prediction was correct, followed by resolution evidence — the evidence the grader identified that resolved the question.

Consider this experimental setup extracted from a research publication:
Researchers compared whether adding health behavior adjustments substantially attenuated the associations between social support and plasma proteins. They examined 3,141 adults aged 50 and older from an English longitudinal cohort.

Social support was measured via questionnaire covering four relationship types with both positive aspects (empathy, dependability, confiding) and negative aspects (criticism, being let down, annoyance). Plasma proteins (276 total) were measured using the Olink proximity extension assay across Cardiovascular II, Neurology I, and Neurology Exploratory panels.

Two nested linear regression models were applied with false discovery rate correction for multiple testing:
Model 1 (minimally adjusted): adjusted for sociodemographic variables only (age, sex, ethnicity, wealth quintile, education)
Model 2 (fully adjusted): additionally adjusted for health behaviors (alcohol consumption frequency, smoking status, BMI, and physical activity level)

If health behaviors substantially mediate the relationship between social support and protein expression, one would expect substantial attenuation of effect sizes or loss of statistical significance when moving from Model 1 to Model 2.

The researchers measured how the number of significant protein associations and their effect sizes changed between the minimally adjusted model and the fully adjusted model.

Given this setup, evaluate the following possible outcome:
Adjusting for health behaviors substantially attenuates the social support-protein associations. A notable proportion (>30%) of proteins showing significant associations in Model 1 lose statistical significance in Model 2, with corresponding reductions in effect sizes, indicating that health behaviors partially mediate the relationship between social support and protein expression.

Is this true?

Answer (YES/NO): YES